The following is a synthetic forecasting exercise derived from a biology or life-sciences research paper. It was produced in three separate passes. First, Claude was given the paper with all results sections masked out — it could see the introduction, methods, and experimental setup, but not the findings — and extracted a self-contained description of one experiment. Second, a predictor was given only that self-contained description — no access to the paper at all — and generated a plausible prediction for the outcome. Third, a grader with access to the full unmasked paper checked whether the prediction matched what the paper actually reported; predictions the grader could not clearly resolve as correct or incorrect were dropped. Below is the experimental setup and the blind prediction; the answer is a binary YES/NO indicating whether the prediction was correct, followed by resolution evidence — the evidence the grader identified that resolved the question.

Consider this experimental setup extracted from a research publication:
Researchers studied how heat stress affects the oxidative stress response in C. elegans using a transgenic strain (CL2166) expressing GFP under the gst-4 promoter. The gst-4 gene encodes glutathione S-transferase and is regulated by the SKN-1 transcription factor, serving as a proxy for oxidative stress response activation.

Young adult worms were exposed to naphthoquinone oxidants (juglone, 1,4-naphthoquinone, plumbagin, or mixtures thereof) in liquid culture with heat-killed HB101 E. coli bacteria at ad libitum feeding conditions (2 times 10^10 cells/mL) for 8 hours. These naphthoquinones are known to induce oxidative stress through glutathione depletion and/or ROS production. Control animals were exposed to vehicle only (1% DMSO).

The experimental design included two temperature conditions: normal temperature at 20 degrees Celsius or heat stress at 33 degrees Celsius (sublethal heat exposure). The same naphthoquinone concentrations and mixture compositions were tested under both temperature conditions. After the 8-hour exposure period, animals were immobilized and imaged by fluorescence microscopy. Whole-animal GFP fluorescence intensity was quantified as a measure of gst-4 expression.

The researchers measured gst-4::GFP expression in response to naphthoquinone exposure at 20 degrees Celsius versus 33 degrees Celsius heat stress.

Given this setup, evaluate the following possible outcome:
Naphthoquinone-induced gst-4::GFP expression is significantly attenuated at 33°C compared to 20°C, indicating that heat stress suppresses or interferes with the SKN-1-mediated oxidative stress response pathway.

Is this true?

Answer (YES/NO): YES